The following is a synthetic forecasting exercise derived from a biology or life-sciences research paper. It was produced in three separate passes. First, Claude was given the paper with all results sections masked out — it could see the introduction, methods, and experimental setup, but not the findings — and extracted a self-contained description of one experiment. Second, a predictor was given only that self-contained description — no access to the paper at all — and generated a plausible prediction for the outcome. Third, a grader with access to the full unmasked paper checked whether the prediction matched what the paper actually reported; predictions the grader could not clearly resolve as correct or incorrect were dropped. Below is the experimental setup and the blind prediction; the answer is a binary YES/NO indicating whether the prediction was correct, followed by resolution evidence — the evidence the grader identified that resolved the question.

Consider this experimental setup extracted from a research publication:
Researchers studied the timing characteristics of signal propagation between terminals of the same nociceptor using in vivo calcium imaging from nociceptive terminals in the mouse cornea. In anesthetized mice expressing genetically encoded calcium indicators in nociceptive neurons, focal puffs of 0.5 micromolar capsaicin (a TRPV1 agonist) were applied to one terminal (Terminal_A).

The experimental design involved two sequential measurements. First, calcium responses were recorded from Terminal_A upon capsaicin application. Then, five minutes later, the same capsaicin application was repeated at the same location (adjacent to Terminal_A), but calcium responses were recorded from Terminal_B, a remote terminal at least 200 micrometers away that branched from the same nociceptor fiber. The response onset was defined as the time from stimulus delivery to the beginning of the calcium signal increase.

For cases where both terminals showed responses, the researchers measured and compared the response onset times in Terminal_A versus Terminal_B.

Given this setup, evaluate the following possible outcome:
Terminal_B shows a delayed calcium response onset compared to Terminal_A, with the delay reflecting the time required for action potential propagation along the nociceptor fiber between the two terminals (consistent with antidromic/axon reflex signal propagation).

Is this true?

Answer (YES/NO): YES